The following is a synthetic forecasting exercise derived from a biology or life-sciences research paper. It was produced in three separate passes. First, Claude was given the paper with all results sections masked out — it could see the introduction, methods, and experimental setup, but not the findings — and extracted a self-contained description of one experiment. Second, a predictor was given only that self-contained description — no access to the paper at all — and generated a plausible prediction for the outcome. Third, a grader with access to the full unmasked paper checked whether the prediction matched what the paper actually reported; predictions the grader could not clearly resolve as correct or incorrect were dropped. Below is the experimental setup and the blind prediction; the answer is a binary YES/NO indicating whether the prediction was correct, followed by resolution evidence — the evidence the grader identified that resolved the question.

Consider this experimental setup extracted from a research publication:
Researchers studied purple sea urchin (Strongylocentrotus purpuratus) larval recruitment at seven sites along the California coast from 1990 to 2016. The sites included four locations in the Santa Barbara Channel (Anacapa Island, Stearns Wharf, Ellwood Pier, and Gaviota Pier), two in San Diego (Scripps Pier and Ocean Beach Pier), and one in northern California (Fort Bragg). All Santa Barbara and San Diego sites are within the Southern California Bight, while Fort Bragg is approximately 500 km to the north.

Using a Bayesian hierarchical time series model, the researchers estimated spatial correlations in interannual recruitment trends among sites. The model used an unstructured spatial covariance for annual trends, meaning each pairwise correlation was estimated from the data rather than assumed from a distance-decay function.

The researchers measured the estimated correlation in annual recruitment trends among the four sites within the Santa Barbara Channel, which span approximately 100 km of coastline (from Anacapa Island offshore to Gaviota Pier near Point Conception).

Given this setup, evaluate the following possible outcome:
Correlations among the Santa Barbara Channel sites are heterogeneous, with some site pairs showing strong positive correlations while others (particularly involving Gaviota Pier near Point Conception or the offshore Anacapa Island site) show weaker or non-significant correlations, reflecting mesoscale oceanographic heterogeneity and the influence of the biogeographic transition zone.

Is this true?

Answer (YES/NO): NO